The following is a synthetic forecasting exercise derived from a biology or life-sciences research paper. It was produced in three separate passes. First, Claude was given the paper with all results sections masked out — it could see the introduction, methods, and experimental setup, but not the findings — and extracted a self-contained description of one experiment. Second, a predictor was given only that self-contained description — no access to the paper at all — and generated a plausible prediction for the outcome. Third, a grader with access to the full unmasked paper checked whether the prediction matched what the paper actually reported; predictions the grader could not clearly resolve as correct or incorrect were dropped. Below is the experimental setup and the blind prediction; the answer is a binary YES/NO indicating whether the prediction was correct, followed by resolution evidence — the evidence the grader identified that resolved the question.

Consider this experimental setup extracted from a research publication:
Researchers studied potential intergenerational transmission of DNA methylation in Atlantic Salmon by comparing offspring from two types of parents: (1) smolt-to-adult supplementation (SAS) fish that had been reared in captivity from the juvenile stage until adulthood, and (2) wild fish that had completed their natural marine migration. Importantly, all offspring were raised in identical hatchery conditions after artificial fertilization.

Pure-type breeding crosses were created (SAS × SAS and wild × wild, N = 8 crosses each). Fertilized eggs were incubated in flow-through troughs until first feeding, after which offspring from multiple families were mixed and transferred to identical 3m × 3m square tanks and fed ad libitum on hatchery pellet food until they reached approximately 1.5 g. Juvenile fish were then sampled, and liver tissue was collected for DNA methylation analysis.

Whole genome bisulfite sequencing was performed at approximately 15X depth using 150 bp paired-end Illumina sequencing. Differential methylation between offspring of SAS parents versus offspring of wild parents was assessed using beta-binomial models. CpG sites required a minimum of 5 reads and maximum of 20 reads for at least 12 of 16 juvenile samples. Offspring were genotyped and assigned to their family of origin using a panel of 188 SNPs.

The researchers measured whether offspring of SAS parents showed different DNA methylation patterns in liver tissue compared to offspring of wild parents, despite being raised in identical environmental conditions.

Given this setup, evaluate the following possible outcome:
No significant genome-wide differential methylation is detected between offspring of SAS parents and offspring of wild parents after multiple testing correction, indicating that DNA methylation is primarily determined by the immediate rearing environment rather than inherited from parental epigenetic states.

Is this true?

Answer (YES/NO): NO